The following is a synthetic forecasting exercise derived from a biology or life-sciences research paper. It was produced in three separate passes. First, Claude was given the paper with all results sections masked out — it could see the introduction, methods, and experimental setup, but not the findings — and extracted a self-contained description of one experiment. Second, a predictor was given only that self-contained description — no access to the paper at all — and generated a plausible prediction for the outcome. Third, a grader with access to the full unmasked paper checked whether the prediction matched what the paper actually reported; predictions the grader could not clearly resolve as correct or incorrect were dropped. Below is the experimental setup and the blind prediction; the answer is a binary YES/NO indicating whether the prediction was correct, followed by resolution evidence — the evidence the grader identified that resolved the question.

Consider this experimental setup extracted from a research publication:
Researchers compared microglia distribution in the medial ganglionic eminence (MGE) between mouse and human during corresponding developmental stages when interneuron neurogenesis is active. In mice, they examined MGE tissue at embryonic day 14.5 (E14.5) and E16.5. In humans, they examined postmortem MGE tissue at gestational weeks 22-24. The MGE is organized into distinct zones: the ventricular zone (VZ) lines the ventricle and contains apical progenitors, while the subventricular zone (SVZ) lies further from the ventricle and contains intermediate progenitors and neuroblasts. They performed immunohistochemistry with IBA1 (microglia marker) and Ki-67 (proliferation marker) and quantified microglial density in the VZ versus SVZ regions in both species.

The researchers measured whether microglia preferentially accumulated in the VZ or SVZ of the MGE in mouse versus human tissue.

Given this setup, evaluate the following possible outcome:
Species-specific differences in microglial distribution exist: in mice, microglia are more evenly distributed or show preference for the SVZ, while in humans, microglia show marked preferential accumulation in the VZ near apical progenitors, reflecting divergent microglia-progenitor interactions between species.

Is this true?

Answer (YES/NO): NO